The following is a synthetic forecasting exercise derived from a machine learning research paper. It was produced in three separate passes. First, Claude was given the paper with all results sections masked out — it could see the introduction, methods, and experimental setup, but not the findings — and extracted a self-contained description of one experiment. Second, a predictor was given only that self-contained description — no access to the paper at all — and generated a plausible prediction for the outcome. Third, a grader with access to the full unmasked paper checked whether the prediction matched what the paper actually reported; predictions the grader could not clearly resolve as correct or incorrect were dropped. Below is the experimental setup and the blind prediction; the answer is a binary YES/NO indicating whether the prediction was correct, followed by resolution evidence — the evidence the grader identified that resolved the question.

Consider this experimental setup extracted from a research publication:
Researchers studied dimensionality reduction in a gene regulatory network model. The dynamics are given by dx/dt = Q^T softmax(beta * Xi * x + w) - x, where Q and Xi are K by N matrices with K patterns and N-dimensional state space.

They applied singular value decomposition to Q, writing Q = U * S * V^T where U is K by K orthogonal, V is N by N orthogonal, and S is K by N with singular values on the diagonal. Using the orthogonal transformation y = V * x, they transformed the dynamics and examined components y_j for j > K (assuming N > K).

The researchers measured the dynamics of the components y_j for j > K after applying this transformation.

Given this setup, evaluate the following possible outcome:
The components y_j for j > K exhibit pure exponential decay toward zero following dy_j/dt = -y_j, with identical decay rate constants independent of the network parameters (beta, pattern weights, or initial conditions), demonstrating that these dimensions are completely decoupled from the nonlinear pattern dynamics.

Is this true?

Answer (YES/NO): YES